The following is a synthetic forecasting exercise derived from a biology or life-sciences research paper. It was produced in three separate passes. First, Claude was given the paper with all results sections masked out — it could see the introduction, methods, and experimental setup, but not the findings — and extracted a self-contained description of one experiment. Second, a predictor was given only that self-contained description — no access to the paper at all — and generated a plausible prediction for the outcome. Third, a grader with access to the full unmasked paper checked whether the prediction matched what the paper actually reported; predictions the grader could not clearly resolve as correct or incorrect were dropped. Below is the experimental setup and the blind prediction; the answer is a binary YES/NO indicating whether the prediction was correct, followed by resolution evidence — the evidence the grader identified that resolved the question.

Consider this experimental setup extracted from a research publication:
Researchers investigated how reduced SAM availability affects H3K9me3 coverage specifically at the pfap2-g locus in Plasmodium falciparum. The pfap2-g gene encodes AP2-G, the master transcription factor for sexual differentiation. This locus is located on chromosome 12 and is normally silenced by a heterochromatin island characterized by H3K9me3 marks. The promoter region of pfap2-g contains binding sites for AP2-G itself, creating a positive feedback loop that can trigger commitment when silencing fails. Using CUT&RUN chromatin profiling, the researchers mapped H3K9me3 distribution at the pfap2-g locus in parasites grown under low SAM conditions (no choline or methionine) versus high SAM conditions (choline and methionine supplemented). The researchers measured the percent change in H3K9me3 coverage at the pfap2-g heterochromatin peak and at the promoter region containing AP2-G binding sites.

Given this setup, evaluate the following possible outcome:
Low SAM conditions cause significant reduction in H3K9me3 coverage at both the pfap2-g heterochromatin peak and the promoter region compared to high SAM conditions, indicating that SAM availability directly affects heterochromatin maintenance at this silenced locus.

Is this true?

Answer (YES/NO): YES